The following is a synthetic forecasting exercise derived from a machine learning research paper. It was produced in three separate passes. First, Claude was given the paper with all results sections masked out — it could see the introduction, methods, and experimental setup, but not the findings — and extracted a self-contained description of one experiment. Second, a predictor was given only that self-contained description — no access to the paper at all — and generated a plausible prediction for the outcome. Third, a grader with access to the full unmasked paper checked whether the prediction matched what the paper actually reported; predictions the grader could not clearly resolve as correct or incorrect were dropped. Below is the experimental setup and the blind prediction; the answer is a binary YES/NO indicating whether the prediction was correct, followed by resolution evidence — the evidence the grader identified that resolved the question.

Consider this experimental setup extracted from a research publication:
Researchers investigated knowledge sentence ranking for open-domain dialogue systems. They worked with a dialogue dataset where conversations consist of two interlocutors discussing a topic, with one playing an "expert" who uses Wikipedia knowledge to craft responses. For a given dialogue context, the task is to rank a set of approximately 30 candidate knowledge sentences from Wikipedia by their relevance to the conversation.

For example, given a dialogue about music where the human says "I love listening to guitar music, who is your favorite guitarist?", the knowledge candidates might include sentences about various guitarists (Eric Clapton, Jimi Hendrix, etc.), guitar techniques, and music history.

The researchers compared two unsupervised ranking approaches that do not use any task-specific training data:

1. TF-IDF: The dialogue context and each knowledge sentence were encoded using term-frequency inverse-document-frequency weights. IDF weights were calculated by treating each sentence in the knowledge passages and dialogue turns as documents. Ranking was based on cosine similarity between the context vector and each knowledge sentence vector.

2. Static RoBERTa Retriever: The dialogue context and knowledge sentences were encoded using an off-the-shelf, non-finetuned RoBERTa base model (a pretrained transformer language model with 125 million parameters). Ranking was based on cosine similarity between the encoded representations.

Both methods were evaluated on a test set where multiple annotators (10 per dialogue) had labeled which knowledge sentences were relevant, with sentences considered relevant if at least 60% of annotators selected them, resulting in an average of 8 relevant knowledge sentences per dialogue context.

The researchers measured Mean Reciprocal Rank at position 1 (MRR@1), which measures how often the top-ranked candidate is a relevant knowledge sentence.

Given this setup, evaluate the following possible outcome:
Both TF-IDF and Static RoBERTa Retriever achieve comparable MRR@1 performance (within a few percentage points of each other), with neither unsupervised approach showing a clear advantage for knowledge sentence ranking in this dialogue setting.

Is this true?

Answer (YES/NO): NO